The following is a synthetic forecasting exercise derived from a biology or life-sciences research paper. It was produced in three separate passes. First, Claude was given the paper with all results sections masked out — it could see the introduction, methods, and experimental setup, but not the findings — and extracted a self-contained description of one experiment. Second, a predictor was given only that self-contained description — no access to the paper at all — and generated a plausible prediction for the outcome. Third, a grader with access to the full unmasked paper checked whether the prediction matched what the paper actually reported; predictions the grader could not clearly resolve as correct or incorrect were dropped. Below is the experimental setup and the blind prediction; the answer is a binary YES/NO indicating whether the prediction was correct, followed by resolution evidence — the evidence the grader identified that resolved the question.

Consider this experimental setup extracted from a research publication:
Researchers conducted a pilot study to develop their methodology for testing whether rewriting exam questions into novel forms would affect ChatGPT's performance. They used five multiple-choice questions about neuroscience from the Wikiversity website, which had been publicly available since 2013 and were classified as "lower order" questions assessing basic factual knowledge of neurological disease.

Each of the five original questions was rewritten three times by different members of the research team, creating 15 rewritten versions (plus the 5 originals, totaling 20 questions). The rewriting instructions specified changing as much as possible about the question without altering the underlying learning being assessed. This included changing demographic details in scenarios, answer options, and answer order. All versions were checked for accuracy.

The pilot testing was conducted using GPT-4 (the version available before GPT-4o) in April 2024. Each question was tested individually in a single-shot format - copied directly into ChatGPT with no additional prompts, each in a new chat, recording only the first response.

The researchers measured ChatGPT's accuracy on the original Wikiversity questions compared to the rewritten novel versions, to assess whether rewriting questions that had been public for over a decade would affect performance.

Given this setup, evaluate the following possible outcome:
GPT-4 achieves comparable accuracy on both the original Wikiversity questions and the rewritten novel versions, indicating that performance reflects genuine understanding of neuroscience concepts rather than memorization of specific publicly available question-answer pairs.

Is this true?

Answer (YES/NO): YES